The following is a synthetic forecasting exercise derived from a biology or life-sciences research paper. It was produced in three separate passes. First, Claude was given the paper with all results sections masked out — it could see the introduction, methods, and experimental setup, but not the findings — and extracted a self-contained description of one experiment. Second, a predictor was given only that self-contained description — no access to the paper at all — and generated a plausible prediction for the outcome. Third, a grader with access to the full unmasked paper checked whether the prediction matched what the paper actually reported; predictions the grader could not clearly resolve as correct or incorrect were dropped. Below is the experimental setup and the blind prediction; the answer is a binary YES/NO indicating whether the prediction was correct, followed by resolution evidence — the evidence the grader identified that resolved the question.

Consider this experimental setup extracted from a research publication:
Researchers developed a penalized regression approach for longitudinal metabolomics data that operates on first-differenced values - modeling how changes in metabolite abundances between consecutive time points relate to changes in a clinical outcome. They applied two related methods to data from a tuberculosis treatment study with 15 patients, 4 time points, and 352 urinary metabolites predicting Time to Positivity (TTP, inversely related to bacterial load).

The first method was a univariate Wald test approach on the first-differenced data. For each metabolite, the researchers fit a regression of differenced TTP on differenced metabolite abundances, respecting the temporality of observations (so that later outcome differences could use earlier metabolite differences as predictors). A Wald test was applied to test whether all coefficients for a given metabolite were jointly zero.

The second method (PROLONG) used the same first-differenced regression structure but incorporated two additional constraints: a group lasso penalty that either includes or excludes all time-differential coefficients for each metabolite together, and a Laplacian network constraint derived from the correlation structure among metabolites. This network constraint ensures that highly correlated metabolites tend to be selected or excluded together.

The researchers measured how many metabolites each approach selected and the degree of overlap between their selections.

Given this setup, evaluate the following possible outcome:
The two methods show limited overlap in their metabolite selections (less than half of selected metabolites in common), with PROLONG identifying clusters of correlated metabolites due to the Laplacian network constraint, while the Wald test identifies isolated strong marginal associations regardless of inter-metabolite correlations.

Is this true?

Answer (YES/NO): NO